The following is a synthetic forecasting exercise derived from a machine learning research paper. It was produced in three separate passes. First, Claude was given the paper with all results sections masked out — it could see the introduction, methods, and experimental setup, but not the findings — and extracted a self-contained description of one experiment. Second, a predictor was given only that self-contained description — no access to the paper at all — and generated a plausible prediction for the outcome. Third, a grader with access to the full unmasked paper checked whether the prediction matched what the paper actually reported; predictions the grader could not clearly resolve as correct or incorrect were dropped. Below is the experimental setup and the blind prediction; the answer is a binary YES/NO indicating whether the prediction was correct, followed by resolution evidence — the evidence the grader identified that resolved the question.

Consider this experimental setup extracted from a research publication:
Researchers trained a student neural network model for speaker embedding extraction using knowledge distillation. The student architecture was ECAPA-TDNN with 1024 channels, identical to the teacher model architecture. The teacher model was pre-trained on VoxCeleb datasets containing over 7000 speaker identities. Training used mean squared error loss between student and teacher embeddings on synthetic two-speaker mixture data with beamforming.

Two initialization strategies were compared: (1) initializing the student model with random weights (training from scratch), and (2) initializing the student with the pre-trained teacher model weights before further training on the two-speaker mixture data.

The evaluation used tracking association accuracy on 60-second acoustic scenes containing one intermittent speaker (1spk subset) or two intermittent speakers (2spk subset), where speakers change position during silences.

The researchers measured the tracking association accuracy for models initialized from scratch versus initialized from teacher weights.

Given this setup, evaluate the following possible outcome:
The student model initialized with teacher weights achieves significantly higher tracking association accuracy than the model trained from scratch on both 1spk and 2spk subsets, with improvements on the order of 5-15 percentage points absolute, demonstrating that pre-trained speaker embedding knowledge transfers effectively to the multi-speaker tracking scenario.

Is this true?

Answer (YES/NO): NO